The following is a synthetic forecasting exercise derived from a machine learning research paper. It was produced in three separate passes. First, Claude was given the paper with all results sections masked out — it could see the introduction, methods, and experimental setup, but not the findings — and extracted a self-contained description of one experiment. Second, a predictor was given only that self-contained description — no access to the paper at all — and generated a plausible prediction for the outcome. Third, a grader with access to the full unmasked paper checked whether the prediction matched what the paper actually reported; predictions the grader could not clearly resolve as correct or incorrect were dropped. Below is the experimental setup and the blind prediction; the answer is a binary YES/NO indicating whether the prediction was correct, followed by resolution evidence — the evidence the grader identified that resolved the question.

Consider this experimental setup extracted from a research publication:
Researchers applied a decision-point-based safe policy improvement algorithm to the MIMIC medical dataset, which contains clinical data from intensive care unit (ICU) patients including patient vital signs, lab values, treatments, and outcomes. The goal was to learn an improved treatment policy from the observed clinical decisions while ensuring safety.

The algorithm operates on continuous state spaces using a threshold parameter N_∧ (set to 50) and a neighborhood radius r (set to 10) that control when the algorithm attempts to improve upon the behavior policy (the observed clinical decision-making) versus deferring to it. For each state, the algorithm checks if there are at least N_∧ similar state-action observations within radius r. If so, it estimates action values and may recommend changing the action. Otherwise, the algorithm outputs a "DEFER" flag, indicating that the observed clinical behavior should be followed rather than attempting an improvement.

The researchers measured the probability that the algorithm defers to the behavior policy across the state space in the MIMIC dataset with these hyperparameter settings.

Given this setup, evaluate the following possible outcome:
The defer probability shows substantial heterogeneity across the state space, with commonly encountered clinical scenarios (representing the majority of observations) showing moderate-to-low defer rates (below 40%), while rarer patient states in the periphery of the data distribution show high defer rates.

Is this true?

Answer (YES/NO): NO